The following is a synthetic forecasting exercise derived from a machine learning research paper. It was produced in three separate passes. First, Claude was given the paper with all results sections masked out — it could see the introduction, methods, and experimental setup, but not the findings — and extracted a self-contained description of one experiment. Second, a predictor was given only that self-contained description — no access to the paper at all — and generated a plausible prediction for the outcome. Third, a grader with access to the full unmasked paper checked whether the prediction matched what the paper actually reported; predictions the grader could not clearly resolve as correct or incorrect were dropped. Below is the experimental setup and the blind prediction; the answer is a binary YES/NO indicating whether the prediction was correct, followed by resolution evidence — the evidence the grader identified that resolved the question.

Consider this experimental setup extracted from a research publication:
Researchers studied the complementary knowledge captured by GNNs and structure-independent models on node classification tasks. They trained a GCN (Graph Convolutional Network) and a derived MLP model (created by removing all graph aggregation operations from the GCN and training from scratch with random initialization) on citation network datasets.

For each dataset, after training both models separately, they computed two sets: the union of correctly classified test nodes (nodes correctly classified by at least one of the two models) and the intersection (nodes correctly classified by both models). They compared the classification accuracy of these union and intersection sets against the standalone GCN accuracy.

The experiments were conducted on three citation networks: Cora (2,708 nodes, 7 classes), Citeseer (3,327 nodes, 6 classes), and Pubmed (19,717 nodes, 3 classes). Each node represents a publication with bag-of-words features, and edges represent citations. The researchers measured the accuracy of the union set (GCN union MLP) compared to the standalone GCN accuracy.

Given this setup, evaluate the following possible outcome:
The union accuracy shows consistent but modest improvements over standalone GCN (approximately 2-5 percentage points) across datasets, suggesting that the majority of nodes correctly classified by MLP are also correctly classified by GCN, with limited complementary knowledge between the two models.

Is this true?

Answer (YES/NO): NO